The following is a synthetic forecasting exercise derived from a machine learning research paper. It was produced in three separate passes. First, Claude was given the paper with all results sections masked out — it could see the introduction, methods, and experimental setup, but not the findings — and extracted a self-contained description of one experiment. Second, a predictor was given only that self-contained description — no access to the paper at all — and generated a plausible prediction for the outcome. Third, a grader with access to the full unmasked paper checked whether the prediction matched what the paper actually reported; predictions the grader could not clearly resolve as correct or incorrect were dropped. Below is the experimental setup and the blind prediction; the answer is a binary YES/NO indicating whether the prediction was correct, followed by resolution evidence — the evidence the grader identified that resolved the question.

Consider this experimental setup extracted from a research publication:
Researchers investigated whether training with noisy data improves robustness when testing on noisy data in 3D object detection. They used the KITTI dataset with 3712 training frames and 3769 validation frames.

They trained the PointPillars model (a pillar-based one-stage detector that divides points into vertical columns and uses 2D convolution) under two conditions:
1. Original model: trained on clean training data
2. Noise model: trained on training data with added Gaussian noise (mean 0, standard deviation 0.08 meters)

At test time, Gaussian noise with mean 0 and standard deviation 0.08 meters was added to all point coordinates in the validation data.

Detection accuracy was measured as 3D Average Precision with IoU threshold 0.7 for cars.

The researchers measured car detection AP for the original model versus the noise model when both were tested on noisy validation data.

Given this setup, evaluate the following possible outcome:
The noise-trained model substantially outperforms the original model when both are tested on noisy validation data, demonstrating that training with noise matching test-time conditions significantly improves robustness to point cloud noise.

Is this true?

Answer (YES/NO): NO